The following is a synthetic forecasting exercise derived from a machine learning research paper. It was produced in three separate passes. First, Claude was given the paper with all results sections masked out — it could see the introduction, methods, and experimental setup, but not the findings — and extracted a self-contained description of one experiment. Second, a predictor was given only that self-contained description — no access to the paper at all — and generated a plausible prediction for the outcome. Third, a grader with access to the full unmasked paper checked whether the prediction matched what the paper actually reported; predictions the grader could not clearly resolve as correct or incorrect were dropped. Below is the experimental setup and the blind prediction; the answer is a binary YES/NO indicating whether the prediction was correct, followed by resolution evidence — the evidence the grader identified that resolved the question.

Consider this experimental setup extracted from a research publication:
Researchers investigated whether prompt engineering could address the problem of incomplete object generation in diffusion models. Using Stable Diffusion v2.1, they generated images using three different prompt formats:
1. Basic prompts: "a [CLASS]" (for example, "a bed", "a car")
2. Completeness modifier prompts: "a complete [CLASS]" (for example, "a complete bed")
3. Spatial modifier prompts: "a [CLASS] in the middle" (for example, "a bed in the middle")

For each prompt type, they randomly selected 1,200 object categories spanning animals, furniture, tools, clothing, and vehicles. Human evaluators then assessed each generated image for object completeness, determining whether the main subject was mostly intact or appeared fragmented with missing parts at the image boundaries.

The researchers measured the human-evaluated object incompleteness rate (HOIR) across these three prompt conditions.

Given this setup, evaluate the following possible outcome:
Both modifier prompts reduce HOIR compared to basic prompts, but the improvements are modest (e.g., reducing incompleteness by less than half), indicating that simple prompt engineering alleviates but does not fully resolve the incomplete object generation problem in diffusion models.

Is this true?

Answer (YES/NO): YES